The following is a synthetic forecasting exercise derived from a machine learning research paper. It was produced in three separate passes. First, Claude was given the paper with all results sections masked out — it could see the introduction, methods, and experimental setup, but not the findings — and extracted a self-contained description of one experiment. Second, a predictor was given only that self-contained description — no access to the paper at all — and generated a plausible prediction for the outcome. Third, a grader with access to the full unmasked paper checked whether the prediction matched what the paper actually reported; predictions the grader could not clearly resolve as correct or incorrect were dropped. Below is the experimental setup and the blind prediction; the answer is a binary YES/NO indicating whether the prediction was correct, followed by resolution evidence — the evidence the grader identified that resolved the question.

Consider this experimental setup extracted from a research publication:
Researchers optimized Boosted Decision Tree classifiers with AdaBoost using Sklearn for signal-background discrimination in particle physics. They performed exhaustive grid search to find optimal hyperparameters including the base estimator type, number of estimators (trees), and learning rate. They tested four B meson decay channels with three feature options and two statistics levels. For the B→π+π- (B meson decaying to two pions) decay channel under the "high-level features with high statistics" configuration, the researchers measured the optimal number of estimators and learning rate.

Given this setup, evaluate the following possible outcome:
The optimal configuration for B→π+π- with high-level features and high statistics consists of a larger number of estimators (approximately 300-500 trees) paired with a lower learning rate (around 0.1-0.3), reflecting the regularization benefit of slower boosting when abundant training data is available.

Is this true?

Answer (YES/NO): NO